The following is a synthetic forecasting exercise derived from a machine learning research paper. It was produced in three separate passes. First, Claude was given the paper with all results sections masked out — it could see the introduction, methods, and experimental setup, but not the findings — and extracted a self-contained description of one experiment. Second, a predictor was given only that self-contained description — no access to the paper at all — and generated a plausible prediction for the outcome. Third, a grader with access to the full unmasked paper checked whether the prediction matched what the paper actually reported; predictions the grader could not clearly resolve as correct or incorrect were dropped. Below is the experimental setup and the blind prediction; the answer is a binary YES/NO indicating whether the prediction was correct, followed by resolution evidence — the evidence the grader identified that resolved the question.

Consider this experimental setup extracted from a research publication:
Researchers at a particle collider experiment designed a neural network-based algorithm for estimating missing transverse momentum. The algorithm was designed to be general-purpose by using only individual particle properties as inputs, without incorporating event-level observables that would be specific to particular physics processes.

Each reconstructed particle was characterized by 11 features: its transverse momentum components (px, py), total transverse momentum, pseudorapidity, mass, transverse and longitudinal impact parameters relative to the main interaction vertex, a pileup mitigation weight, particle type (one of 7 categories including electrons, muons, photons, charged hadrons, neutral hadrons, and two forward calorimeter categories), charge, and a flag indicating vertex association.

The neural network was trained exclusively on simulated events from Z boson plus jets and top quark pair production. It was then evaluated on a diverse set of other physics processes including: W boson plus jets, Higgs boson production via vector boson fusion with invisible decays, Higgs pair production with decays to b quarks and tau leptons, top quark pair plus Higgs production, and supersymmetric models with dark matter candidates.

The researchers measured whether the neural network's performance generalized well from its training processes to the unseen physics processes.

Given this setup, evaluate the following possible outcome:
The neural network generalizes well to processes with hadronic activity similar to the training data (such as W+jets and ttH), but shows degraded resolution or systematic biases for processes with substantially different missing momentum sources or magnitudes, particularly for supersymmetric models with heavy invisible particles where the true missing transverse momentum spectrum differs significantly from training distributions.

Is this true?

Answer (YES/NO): NO